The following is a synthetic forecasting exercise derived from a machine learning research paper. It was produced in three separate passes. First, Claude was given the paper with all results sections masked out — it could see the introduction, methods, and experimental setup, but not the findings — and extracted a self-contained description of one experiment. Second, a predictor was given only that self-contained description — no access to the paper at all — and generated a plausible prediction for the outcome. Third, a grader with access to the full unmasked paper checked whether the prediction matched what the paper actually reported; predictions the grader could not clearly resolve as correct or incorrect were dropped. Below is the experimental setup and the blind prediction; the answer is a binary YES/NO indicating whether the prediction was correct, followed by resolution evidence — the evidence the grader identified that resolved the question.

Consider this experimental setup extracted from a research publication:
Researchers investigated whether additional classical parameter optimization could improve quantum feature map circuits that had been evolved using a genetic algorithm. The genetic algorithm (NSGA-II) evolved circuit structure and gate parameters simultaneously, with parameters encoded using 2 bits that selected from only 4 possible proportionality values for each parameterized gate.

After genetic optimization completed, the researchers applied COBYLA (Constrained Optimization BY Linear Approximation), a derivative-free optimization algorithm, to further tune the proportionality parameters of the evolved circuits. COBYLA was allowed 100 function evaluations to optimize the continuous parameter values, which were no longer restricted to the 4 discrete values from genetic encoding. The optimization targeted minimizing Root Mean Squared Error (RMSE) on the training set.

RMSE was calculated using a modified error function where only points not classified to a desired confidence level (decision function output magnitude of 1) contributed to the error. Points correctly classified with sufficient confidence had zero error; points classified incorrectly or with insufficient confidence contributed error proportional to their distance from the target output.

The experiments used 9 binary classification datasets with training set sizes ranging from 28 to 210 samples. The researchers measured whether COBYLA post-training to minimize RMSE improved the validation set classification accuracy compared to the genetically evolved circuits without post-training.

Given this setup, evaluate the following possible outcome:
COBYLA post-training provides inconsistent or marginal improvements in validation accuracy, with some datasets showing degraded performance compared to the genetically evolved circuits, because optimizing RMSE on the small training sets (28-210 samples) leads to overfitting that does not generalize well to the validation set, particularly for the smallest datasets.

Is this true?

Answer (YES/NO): NO